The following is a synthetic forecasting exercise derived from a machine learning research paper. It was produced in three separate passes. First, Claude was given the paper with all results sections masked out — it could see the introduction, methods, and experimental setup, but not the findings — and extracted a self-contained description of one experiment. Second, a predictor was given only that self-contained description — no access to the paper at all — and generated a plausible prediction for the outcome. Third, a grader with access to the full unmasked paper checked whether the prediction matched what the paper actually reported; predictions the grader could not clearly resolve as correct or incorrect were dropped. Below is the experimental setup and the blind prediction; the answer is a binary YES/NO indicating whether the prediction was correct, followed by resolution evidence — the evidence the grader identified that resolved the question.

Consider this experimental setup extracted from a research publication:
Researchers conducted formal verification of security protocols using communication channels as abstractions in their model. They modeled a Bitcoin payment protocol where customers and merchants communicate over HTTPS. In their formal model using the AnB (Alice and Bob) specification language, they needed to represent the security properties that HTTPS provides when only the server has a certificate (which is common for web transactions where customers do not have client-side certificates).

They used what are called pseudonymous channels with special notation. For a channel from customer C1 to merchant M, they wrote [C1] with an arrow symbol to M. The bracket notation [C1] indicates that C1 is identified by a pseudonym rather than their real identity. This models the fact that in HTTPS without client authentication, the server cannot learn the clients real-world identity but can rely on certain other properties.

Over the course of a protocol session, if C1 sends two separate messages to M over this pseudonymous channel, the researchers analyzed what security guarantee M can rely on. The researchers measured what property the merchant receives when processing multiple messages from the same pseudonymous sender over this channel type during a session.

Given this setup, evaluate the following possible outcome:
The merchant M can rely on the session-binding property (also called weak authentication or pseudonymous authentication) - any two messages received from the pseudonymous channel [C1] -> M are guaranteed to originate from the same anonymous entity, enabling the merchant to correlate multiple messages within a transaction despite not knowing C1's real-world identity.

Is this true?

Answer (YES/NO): YES